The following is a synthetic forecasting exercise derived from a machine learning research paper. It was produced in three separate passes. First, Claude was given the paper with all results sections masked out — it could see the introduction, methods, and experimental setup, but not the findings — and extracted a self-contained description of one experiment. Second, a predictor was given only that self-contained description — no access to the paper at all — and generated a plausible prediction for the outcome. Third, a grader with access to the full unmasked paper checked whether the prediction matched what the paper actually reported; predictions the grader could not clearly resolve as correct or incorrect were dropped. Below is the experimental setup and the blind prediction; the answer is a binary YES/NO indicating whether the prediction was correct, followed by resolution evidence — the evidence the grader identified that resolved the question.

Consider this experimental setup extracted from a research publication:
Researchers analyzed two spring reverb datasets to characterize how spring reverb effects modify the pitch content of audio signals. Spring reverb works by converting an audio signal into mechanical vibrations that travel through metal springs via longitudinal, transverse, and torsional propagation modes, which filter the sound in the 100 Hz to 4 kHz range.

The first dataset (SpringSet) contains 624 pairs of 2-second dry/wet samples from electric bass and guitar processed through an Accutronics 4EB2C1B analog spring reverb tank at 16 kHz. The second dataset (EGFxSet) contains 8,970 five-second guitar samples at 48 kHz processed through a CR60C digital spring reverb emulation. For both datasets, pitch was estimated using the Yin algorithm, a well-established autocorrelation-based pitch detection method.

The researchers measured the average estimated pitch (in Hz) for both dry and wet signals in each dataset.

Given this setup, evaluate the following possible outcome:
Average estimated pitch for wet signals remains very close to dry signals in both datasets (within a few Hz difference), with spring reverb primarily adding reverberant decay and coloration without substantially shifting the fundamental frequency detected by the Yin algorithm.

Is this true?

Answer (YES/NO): NO